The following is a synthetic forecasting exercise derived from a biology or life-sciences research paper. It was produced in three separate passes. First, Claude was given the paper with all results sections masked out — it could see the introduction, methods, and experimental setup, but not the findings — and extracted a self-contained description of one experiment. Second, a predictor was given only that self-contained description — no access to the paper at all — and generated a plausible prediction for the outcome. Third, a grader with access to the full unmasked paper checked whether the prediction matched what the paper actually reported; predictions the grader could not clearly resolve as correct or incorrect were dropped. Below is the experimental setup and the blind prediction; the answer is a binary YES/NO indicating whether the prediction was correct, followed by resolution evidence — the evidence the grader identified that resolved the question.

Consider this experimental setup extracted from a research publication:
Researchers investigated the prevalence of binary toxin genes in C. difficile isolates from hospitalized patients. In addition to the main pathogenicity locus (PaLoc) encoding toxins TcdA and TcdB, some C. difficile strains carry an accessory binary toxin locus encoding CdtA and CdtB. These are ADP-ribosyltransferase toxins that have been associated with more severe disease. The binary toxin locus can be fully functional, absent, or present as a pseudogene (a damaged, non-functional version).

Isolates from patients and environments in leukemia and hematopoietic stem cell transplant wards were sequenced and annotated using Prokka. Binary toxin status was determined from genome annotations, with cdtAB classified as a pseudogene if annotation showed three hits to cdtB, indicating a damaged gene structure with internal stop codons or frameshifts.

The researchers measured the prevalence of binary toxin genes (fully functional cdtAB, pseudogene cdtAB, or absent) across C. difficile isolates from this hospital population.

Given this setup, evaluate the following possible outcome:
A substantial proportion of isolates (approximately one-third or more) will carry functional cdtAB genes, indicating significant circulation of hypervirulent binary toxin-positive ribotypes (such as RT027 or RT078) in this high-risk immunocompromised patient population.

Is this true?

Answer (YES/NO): NO